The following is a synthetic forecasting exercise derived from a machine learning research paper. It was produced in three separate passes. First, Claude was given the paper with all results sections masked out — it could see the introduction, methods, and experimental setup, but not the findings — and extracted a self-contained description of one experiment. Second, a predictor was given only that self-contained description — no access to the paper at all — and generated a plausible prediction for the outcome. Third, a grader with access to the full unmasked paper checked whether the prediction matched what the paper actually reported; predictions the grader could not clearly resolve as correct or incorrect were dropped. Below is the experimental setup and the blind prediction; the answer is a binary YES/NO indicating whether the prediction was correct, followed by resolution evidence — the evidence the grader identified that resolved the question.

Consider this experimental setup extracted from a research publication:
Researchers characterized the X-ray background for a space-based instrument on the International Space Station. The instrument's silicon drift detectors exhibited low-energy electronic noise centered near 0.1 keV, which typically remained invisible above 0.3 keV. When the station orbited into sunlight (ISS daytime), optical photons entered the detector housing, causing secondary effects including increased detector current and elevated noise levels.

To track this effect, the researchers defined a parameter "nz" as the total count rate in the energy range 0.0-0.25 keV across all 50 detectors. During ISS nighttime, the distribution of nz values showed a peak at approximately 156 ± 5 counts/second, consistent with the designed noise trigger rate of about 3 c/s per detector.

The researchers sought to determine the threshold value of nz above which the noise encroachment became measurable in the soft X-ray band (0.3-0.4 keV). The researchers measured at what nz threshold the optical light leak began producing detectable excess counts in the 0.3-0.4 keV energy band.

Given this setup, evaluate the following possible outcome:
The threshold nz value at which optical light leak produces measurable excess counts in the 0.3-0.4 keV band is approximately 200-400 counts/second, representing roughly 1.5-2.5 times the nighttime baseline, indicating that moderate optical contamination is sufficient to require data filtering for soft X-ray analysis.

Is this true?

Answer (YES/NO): NO